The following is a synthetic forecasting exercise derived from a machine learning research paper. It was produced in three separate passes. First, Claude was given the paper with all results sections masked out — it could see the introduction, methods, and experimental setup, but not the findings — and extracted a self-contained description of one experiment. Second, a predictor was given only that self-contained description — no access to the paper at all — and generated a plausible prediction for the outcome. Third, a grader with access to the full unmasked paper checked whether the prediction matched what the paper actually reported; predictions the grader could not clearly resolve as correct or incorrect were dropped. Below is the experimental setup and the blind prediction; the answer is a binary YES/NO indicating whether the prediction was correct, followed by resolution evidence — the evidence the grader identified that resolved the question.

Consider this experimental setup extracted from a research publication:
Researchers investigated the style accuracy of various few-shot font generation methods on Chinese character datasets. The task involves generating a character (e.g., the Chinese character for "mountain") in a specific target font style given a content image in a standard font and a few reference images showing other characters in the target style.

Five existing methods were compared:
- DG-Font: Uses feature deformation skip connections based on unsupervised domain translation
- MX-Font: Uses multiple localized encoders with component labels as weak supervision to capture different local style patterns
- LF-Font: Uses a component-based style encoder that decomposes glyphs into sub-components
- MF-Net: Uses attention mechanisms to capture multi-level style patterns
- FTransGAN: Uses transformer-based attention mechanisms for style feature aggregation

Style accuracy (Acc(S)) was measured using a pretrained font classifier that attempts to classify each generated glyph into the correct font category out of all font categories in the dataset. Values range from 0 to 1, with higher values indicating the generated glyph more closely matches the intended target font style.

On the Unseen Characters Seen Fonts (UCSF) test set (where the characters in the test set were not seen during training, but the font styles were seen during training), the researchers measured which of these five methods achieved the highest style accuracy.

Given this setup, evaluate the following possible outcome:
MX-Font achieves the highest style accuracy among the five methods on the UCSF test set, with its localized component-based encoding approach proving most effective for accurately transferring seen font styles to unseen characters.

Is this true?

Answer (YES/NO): NO